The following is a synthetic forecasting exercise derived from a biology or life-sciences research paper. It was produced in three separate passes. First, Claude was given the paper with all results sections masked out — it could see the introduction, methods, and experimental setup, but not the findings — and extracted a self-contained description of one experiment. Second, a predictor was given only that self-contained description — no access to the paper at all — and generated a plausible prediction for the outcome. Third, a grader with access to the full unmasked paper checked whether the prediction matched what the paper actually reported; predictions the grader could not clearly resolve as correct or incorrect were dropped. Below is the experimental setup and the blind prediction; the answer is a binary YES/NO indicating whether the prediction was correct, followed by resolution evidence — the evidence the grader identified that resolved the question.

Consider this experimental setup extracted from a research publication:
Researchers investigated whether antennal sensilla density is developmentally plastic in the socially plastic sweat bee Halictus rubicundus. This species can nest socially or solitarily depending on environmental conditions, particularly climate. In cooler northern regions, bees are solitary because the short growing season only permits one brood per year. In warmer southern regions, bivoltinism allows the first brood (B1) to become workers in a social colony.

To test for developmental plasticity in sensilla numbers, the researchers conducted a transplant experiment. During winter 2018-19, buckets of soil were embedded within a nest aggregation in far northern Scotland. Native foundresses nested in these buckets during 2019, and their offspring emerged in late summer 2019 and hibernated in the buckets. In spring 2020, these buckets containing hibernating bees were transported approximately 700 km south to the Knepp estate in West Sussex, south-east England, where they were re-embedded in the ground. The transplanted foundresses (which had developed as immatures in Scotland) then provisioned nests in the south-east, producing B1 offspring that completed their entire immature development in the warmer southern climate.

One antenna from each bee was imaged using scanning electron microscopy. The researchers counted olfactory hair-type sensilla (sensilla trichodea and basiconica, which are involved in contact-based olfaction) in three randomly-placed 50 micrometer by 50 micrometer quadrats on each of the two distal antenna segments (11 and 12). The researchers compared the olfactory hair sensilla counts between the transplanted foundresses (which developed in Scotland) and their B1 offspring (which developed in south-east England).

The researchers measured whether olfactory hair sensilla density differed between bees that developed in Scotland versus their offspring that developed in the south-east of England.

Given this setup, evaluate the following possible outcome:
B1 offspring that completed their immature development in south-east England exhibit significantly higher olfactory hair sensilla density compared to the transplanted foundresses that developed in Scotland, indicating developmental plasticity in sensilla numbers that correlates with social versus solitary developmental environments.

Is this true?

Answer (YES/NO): YES